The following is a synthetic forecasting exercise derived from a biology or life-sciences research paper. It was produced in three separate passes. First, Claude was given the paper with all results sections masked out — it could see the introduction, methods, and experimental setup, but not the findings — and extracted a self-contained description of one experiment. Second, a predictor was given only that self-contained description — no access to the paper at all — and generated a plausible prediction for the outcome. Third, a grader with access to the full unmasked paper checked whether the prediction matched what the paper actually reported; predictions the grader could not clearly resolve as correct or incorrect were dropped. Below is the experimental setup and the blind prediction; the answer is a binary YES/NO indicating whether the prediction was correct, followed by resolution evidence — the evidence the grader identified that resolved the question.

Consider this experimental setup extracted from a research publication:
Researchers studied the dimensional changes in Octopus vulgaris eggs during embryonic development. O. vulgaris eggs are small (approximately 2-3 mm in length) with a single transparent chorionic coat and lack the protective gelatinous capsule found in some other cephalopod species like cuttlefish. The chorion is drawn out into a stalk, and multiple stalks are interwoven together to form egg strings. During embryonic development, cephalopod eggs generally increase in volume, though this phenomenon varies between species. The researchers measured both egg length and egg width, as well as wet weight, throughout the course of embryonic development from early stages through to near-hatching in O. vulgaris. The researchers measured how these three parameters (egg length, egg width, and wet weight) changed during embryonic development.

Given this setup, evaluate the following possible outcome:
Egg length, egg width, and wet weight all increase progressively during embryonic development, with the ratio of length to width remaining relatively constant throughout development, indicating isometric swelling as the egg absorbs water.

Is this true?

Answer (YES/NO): NO